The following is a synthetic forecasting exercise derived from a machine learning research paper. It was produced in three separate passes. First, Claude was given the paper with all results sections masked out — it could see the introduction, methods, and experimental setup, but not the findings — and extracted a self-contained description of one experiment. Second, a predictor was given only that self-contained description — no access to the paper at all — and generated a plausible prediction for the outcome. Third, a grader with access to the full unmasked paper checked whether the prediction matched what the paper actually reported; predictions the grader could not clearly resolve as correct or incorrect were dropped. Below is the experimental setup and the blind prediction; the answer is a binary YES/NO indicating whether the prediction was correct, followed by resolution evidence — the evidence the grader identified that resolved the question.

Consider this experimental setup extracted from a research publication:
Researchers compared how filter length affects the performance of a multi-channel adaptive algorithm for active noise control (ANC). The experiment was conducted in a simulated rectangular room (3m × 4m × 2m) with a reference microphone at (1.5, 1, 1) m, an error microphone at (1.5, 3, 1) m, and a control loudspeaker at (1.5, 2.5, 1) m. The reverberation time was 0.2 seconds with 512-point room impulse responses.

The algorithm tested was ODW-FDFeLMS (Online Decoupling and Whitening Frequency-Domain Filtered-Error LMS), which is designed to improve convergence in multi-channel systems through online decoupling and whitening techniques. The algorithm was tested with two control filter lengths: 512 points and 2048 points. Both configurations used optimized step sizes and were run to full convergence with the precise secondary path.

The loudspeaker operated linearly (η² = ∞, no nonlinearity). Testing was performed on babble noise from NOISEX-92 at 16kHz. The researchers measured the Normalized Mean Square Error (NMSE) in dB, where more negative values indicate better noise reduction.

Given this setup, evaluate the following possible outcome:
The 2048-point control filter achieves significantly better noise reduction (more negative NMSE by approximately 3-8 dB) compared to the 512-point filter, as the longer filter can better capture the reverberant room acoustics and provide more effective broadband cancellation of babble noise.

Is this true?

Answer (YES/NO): NO